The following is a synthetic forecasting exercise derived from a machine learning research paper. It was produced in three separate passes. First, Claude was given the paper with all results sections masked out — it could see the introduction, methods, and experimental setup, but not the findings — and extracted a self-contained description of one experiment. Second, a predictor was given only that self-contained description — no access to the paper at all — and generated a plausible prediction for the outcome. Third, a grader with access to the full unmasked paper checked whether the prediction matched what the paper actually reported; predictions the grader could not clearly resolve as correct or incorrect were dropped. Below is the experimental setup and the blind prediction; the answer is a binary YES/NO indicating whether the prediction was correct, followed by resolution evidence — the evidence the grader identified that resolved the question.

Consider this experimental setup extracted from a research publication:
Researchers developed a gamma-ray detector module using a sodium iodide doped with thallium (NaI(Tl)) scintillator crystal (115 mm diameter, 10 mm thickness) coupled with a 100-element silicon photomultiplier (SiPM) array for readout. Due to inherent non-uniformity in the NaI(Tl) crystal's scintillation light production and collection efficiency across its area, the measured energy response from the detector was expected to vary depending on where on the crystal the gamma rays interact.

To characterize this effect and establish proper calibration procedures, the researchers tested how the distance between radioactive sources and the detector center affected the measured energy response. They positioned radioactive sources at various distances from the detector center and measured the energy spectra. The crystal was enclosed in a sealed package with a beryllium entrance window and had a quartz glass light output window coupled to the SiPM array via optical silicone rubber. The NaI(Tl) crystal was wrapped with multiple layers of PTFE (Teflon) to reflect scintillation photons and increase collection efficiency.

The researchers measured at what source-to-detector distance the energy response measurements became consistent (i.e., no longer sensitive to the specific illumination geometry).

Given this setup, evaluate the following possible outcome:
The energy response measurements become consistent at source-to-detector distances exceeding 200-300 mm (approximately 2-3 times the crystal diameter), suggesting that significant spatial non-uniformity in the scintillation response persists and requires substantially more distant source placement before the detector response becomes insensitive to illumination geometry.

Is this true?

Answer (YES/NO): NO